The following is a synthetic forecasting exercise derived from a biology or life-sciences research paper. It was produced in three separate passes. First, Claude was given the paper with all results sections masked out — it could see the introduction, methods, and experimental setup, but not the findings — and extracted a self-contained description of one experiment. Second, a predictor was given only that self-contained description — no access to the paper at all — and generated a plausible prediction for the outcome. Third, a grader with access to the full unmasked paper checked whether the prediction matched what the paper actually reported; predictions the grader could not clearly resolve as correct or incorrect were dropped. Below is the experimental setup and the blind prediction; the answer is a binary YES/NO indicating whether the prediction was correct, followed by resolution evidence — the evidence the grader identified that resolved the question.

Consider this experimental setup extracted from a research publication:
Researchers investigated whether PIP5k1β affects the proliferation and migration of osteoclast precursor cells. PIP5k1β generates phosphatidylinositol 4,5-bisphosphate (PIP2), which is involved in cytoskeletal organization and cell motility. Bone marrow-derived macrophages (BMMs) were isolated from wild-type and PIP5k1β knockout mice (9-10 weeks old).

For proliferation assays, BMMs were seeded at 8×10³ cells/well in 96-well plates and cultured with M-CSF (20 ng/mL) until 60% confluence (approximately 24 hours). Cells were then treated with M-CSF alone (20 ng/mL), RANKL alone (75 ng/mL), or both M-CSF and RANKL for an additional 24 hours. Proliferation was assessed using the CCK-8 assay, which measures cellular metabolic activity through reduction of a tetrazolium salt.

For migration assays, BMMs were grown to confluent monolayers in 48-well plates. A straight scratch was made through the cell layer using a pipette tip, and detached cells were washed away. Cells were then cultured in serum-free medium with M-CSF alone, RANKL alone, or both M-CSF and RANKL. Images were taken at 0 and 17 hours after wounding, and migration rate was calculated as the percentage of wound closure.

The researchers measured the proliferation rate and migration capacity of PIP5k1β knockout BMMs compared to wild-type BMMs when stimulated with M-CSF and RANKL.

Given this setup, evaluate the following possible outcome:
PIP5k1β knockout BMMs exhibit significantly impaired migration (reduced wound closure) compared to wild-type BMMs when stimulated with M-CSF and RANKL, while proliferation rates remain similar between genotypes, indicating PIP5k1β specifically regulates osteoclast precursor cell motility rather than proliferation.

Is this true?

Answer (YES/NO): NO